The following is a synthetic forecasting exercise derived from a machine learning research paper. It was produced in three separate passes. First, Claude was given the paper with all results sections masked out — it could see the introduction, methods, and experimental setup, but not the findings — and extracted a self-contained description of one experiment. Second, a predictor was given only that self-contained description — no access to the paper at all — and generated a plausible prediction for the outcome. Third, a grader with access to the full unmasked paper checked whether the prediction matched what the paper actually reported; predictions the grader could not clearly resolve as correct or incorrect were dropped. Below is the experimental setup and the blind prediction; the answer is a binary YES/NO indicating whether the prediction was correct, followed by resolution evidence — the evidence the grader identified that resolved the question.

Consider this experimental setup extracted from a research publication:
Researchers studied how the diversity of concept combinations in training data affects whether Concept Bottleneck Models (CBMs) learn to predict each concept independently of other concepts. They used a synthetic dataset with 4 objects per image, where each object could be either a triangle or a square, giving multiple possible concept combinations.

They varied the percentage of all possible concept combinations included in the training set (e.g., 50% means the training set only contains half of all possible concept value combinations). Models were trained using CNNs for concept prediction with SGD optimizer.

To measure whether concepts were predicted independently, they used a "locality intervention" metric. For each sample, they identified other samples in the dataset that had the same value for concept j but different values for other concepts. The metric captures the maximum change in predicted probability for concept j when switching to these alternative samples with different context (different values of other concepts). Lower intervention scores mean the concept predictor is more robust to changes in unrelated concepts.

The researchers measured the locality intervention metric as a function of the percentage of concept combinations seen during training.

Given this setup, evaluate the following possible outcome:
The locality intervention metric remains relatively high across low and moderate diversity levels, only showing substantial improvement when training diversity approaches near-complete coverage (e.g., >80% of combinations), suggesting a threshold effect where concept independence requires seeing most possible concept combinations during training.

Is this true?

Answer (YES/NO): NO